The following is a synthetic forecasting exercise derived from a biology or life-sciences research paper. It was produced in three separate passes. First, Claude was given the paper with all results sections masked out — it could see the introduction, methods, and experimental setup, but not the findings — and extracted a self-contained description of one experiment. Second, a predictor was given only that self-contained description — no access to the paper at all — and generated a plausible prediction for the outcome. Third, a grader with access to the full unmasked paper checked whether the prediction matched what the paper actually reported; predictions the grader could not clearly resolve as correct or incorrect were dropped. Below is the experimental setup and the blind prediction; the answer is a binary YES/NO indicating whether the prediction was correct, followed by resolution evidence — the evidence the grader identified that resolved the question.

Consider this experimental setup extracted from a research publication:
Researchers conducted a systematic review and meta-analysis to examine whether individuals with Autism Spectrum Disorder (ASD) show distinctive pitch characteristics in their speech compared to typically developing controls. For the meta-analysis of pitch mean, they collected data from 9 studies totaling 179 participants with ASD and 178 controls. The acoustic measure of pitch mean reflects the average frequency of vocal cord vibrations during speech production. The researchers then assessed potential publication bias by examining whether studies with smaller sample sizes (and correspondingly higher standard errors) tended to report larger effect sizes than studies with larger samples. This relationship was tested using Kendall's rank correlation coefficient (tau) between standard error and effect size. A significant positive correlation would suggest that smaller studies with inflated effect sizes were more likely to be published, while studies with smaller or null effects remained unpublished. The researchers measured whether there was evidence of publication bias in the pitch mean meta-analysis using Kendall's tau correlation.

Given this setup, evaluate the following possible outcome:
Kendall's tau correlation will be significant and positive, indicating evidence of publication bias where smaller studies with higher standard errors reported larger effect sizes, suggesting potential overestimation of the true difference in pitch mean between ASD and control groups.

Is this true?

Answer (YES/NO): YES